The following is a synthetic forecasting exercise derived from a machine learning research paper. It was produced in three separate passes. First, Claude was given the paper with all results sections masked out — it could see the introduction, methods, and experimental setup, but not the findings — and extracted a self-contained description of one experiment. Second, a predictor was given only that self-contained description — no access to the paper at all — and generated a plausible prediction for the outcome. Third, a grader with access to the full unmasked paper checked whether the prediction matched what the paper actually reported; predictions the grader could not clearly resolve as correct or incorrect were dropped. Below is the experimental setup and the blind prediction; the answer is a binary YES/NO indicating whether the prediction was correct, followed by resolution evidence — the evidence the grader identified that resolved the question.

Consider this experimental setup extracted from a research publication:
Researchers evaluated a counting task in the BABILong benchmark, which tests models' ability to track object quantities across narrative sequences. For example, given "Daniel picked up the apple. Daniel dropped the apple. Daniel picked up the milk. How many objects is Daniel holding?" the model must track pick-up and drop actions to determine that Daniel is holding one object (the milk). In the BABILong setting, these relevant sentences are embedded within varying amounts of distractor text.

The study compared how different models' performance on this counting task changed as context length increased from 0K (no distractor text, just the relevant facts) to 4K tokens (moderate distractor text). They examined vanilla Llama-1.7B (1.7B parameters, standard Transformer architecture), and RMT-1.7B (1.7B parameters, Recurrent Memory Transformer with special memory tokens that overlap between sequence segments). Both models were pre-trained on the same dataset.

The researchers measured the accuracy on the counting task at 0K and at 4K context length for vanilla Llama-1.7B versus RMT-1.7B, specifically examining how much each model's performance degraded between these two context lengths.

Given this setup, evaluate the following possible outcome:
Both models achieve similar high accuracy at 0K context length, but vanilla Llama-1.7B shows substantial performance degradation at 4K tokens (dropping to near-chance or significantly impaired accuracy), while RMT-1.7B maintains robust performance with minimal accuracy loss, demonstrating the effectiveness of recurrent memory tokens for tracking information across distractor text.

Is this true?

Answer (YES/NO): NO